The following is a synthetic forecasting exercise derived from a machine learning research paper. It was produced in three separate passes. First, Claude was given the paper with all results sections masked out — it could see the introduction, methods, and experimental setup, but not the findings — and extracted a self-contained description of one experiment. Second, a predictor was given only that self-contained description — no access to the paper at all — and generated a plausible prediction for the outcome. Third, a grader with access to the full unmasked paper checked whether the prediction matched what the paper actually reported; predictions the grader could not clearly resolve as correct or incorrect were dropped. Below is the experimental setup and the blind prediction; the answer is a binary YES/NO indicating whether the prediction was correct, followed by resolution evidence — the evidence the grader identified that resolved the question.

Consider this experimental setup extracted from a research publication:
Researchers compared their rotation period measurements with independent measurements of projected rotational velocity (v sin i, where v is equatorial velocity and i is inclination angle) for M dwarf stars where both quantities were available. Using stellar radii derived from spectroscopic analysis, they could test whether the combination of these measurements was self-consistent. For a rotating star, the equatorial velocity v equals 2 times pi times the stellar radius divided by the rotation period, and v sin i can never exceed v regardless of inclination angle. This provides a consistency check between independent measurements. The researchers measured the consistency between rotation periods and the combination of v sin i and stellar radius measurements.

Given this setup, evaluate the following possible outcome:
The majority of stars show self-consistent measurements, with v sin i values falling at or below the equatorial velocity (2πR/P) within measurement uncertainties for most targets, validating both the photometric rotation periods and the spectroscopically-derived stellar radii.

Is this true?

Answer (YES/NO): YES